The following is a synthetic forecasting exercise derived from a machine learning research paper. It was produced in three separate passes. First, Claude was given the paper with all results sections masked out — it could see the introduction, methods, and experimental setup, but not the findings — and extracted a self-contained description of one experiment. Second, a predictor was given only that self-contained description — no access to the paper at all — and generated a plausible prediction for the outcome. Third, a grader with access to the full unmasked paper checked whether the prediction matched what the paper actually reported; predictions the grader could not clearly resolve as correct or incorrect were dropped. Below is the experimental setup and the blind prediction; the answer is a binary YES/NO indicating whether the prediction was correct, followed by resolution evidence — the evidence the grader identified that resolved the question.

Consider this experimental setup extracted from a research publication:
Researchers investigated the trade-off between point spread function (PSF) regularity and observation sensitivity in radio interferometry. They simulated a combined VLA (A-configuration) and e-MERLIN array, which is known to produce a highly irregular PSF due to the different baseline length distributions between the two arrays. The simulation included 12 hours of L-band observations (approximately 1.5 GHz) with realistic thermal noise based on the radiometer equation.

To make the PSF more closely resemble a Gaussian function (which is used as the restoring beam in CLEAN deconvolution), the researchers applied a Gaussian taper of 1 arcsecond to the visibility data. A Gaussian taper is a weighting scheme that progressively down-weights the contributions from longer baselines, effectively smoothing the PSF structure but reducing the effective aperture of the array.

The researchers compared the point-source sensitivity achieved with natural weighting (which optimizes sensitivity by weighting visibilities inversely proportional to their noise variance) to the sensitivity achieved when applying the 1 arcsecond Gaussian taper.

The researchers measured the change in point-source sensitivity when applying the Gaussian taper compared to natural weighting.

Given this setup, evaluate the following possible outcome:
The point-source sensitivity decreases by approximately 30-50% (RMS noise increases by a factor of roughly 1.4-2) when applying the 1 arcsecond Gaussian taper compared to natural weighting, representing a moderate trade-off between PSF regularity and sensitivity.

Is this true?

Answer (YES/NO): NO